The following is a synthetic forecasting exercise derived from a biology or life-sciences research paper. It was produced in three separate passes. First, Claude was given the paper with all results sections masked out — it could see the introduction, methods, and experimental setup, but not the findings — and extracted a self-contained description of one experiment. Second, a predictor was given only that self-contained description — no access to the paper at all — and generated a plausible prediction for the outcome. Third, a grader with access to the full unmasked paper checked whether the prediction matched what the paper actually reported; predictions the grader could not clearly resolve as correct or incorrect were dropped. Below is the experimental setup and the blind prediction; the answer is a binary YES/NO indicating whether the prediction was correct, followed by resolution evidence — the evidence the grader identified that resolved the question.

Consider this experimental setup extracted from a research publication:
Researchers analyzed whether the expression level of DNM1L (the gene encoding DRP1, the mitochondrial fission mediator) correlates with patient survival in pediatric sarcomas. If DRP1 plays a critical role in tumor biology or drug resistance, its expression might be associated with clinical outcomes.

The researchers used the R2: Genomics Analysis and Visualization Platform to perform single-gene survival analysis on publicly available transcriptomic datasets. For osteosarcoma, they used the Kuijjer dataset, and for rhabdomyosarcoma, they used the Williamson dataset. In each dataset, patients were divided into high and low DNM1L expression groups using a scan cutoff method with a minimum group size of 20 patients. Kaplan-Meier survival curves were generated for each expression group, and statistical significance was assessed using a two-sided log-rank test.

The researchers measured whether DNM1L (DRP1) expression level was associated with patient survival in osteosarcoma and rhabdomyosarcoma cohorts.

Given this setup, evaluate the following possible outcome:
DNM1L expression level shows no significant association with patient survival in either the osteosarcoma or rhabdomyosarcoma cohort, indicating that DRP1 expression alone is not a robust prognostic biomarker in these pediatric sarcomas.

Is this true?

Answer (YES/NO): NO